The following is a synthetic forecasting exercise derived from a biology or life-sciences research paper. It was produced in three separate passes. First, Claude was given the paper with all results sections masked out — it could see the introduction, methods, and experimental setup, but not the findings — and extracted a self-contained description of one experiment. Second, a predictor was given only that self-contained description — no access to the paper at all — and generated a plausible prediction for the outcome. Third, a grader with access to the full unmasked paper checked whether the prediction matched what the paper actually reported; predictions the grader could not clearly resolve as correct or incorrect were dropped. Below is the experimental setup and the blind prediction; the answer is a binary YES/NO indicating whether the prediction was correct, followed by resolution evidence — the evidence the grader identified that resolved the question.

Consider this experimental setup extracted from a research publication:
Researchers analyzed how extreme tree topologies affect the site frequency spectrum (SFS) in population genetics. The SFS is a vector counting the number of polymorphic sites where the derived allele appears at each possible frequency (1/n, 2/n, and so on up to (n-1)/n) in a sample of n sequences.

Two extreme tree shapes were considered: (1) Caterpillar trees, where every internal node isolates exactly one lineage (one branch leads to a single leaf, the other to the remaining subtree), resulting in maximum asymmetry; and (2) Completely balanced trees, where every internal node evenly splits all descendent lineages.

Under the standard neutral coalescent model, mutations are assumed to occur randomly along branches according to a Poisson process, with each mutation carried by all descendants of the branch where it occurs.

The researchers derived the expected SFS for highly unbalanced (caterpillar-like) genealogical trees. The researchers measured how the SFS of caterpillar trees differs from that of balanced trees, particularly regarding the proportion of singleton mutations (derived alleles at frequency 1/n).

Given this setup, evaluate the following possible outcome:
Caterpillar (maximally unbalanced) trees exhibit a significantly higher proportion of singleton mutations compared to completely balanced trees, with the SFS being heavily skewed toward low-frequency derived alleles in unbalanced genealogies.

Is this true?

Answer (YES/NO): YES